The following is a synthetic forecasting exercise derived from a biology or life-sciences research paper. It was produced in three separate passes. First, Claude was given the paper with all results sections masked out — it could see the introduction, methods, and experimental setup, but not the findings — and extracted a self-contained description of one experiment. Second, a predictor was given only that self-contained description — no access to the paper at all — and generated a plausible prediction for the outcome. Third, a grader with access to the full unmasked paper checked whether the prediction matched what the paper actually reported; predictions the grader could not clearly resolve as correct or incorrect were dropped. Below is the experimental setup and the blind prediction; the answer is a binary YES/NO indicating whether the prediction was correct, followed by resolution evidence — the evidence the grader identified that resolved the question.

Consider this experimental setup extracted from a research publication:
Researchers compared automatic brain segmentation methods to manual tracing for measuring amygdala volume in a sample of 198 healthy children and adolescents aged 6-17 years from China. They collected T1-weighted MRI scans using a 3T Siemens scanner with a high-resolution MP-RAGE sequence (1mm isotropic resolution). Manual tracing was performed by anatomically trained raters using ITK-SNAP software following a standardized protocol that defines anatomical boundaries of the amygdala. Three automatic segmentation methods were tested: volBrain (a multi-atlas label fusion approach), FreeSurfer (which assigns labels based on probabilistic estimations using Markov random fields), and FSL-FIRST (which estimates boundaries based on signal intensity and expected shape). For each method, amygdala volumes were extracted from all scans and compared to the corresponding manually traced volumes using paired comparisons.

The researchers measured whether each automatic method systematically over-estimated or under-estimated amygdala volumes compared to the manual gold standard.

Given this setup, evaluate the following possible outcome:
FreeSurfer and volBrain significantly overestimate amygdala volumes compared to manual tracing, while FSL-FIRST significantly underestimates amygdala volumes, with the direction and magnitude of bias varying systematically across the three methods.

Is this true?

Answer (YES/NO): NO